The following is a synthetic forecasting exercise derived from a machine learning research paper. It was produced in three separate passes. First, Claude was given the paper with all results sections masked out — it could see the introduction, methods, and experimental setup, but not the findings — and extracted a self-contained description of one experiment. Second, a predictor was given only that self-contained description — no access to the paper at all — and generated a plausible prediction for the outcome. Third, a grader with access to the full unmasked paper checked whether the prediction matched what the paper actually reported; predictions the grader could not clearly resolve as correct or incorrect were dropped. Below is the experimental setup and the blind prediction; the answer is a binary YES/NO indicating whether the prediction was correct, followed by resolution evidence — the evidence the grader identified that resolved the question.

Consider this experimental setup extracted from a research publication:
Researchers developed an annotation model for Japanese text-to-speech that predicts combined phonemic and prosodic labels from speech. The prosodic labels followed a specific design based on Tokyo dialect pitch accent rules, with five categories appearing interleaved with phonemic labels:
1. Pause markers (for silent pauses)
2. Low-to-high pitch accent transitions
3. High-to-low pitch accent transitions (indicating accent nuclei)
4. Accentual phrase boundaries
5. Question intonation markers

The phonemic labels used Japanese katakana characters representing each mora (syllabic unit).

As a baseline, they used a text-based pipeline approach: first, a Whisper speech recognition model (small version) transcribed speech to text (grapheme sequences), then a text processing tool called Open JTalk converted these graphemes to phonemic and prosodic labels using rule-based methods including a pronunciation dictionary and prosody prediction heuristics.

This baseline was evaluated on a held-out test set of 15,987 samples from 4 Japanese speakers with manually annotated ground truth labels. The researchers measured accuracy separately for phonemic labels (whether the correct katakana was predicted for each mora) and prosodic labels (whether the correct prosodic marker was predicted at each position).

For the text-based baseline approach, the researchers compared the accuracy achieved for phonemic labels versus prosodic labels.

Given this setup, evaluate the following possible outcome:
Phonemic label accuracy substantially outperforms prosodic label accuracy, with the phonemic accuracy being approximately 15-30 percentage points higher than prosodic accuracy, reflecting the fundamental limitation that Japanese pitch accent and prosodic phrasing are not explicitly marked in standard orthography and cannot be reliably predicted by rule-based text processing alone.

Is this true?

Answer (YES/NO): YES